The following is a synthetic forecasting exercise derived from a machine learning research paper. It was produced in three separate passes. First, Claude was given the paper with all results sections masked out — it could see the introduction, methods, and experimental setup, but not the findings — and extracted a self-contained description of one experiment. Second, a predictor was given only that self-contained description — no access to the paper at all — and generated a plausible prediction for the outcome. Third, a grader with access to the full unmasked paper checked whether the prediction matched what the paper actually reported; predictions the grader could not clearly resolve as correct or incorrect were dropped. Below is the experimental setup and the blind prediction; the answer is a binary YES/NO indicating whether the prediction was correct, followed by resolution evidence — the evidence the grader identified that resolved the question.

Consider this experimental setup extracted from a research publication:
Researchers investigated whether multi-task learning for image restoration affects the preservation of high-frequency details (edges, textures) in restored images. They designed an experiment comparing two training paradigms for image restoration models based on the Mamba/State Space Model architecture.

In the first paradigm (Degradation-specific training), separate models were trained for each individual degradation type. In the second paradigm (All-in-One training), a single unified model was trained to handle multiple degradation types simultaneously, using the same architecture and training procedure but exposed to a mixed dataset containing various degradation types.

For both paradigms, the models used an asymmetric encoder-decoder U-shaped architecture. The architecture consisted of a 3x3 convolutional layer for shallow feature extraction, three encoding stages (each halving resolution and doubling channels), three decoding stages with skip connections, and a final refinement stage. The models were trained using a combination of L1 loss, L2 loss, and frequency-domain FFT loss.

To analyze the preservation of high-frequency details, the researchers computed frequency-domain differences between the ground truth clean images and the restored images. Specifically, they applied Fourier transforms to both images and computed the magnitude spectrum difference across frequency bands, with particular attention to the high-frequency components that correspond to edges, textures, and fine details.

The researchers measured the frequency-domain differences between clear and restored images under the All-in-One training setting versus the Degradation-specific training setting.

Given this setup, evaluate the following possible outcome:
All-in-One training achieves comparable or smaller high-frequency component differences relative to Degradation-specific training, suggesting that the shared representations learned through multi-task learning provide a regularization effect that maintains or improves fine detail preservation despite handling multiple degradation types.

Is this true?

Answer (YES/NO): NO